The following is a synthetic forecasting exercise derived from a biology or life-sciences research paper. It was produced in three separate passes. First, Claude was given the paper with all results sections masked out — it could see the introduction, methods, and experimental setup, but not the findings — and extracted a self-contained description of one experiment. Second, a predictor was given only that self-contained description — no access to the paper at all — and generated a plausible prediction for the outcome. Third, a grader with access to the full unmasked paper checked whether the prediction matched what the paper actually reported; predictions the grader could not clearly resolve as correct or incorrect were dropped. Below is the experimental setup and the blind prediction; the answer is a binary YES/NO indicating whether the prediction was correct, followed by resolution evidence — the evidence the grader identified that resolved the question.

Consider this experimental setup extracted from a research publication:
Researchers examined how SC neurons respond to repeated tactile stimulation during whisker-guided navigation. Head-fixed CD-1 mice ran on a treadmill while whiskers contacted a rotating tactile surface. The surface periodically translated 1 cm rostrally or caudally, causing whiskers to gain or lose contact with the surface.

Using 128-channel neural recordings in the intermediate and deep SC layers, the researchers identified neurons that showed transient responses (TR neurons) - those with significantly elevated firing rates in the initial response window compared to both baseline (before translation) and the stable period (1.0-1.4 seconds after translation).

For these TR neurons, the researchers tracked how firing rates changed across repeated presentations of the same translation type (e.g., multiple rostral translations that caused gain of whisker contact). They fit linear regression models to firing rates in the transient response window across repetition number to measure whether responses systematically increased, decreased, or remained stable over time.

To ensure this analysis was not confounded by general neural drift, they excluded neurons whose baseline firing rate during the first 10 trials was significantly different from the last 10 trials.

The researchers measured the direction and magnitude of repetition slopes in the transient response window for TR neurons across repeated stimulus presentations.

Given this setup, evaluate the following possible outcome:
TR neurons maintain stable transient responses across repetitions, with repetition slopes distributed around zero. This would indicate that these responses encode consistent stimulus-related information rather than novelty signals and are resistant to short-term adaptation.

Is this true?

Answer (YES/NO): NO